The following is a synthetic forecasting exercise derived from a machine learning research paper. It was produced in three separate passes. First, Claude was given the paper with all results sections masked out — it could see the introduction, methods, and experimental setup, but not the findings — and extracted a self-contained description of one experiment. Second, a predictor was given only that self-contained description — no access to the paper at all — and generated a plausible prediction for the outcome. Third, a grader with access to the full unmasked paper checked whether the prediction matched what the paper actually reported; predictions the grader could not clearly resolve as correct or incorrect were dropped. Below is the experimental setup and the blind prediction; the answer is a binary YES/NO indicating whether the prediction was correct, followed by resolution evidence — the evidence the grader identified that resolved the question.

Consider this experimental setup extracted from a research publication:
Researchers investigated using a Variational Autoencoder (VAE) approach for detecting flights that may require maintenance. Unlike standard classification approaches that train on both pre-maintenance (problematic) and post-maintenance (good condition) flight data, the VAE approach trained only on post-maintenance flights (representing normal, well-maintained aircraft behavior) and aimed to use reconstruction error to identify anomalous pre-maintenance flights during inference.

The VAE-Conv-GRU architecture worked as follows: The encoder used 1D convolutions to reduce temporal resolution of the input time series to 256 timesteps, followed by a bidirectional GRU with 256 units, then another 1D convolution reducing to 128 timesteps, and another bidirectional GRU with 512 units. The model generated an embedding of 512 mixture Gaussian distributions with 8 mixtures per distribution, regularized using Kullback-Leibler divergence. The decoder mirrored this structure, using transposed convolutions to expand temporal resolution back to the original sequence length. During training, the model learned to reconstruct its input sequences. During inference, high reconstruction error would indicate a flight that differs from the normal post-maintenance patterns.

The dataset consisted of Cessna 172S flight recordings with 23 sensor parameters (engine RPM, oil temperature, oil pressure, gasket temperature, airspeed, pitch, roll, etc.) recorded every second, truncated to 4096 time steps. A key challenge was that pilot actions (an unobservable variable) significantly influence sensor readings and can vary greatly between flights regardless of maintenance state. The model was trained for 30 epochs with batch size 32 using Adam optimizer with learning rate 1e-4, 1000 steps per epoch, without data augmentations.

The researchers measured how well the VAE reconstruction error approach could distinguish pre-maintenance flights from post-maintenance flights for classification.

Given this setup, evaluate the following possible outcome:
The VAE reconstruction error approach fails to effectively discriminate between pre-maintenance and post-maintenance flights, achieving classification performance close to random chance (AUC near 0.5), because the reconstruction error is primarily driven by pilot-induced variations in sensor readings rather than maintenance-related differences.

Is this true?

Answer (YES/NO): YES